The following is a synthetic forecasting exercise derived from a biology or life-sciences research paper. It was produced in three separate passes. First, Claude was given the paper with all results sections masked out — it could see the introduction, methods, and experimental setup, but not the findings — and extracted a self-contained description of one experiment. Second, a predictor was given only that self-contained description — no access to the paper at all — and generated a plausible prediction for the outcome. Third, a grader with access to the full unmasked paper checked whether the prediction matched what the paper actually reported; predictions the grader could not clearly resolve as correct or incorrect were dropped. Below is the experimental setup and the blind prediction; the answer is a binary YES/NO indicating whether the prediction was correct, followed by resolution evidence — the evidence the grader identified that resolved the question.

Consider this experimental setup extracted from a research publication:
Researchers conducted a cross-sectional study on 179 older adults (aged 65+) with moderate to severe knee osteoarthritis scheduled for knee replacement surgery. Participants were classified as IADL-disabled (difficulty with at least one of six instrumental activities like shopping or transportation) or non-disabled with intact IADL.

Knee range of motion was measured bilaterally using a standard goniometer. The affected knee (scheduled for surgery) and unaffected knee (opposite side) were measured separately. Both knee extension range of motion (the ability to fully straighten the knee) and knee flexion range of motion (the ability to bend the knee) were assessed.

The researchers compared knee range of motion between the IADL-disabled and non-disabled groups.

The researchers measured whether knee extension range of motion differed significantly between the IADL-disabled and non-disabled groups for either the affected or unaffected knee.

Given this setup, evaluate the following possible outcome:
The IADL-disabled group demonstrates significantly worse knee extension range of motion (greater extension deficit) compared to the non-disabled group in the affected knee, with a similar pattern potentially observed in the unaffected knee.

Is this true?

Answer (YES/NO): NO